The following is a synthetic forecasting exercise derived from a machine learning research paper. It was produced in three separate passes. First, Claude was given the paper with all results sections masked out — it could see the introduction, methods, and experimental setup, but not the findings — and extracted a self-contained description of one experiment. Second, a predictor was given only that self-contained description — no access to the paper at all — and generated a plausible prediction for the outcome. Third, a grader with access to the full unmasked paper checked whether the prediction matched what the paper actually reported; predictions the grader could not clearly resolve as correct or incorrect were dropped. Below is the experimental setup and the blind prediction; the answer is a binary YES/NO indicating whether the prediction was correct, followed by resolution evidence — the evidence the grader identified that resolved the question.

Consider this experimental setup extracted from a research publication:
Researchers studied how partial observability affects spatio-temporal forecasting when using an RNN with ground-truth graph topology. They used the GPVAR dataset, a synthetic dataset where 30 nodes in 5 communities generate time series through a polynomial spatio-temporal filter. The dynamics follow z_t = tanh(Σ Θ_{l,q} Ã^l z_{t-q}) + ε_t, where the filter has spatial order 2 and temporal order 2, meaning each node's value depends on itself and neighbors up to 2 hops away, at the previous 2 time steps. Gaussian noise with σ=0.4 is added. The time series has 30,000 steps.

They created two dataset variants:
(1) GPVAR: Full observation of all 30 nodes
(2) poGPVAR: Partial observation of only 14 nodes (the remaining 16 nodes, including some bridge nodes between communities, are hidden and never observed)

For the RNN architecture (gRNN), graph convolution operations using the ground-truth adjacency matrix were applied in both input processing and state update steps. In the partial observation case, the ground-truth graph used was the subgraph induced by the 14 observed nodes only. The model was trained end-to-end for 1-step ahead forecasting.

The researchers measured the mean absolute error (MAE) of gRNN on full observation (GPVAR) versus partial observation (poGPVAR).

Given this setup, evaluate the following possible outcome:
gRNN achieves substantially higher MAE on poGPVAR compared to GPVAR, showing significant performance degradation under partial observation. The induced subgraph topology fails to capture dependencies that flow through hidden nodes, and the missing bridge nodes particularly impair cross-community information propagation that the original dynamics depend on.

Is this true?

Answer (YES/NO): YES